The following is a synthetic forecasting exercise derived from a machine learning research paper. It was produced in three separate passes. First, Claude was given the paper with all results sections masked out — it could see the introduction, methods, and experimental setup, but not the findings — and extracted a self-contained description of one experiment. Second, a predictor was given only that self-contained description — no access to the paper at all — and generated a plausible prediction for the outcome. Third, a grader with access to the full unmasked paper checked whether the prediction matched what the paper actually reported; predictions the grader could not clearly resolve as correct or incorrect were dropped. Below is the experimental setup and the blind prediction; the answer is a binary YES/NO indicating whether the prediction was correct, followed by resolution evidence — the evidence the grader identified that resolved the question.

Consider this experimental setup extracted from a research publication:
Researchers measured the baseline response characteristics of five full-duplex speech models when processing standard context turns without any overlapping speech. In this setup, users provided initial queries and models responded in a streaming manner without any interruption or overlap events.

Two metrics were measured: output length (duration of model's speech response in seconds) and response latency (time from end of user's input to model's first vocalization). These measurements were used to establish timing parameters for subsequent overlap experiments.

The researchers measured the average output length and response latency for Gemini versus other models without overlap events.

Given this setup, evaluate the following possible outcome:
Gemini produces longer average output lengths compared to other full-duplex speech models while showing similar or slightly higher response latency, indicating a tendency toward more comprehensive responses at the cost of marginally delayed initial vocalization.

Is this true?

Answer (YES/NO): NO